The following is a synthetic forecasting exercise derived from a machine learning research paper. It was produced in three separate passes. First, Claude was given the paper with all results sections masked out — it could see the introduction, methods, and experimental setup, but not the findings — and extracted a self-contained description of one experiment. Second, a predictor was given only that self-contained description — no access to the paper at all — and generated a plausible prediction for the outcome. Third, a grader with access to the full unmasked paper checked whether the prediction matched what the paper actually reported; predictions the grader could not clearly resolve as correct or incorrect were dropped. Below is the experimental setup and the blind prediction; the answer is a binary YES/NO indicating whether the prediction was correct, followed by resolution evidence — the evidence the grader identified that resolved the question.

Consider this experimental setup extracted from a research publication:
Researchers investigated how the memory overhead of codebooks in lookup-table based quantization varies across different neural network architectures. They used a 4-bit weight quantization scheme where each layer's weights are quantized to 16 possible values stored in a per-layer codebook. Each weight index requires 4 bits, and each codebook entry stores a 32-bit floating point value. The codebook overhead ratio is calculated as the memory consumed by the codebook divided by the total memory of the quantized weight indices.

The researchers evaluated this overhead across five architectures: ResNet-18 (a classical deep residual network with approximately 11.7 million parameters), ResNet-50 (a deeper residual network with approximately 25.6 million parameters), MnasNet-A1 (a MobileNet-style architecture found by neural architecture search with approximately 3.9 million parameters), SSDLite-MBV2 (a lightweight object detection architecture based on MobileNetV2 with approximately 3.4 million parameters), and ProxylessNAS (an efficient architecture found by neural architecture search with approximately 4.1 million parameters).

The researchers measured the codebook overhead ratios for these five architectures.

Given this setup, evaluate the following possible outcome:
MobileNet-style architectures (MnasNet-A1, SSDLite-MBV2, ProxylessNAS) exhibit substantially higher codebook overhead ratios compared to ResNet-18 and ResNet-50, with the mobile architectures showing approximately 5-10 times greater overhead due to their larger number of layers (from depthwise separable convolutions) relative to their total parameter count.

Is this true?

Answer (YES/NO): NO